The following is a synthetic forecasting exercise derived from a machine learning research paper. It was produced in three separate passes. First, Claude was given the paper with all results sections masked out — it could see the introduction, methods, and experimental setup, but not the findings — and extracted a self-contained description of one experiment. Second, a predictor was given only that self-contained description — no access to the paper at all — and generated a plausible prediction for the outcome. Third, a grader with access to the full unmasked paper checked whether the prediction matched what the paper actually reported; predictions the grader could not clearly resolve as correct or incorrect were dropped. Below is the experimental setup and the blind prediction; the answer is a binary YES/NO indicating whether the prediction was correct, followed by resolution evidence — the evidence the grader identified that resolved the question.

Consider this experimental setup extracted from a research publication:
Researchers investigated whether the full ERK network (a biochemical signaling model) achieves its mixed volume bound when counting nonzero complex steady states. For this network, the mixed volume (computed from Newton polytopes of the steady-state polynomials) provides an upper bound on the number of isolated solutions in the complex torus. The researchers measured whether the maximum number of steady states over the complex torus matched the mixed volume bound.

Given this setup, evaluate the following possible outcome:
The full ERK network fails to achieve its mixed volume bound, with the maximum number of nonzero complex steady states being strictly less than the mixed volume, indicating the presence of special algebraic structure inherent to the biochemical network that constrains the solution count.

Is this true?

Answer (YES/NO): NO